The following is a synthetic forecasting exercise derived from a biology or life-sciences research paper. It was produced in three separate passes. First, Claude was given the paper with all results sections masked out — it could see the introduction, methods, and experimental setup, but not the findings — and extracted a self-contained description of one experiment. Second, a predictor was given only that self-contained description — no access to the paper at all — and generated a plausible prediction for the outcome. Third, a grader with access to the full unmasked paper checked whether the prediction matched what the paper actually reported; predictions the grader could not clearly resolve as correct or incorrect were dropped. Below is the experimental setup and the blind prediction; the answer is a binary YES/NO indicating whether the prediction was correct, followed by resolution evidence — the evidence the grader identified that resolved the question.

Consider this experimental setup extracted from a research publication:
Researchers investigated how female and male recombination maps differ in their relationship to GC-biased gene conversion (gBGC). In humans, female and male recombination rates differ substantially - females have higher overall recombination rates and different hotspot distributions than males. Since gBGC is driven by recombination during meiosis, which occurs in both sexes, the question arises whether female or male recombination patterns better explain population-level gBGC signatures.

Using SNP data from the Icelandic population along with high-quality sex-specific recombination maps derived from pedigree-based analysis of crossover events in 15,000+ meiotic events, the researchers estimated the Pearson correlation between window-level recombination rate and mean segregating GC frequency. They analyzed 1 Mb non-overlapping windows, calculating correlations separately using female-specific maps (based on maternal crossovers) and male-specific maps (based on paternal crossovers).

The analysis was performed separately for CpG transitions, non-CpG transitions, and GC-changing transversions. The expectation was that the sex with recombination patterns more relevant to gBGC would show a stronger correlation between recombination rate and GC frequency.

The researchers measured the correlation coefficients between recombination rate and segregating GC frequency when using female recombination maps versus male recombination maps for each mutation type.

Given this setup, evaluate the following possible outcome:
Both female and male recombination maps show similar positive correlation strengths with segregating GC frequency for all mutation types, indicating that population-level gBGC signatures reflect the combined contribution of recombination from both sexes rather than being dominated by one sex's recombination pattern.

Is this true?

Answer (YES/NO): NO